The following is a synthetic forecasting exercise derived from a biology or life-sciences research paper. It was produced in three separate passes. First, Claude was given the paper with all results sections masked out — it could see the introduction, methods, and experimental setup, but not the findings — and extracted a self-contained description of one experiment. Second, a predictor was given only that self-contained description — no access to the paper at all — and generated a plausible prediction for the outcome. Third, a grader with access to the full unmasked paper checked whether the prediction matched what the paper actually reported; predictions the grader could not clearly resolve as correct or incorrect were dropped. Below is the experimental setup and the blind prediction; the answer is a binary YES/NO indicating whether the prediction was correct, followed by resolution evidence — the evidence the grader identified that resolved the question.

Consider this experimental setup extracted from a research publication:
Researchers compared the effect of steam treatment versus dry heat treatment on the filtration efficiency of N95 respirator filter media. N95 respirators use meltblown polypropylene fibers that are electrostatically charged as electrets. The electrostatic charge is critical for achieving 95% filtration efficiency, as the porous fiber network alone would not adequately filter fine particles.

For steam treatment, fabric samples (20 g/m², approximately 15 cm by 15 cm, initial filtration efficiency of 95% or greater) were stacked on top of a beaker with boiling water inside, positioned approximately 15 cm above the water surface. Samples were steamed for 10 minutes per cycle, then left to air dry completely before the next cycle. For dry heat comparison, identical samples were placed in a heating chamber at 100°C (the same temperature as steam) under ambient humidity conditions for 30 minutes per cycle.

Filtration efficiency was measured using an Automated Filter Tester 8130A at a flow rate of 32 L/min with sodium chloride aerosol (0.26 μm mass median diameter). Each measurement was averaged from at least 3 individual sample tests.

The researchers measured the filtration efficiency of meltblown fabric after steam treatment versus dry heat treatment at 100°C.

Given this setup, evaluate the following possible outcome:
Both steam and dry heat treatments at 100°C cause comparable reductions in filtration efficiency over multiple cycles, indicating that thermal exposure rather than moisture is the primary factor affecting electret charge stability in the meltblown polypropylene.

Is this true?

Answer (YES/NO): NO